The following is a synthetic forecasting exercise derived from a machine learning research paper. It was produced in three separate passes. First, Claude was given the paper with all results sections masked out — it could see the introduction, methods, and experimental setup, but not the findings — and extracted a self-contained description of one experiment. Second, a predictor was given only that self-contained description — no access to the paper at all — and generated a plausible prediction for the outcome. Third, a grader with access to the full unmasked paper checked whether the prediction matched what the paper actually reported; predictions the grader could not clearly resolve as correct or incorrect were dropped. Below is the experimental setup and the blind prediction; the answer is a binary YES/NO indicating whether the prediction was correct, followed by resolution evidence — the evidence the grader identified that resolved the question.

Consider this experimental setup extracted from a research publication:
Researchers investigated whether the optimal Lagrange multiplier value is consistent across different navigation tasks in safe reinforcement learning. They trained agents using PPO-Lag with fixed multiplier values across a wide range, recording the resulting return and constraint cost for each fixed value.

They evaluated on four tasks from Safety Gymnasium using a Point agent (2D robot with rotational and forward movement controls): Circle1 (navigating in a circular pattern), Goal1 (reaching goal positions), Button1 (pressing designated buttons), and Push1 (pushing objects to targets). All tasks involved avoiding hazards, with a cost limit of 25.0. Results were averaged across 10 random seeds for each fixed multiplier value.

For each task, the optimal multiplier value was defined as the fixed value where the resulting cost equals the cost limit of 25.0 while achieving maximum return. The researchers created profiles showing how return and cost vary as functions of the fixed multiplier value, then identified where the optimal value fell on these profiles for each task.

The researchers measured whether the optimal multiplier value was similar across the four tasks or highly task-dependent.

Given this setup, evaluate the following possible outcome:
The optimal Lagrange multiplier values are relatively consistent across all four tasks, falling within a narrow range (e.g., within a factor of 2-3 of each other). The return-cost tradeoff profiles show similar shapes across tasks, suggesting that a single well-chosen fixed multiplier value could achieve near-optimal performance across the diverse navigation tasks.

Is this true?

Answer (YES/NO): NO